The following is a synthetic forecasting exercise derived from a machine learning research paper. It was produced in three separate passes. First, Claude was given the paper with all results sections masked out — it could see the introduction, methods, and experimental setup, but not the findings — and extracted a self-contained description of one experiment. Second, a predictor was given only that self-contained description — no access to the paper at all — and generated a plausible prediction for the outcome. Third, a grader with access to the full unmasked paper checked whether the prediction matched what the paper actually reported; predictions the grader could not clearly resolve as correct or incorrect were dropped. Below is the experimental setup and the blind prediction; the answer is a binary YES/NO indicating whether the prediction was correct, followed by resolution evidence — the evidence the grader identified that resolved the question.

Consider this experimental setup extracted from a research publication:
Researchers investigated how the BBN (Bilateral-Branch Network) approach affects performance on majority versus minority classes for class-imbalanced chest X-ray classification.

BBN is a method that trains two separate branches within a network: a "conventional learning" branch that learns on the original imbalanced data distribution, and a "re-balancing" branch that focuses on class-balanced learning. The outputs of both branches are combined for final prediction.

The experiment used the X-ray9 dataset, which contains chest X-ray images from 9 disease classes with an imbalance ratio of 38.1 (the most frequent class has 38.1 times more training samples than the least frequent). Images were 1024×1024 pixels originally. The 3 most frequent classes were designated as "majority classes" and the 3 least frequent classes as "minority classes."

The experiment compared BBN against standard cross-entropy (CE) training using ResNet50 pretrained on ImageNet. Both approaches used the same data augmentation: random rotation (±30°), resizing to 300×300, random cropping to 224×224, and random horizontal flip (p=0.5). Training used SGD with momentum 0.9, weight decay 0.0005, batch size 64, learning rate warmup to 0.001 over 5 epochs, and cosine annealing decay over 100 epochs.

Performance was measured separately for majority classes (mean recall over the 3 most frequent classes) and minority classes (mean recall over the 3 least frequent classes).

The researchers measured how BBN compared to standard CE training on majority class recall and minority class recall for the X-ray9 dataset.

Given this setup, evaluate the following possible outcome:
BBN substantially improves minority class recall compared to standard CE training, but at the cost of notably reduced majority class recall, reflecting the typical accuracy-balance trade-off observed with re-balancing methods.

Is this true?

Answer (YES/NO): YES